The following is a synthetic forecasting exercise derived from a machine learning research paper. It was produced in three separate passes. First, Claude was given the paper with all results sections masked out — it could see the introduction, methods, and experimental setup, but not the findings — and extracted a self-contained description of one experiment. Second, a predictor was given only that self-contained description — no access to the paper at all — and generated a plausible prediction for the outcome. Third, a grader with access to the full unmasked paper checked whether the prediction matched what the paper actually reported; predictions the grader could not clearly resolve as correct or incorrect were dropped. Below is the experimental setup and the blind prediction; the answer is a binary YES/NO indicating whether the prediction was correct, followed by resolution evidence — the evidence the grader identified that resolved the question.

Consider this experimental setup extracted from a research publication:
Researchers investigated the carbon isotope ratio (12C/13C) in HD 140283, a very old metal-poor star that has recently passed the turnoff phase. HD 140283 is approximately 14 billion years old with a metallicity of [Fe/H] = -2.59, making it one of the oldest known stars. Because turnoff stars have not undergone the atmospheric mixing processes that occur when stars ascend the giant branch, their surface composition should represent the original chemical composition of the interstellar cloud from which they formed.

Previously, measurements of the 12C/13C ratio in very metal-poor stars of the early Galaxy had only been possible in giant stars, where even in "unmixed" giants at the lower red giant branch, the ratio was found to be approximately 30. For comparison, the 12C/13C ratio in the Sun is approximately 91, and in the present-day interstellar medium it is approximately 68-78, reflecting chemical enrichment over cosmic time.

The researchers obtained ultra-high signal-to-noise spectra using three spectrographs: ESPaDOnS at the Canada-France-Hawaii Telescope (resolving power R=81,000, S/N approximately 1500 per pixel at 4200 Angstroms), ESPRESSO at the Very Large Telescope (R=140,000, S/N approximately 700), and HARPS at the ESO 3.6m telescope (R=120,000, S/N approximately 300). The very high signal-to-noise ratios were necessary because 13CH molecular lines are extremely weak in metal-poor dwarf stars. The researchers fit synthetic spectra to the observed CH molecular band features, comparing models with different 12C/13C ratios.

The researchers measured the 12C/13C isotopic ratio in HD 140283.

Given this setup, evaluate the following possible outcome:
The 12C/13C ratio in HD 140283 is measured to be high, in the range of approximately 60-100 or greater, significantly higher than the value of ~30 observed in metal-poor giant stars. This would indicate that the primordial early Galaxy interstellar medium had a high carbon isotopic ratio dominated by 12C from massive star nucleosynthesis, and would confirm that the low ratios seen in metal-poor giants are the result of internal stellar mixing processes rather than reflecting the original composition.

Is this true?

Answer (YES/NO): NO